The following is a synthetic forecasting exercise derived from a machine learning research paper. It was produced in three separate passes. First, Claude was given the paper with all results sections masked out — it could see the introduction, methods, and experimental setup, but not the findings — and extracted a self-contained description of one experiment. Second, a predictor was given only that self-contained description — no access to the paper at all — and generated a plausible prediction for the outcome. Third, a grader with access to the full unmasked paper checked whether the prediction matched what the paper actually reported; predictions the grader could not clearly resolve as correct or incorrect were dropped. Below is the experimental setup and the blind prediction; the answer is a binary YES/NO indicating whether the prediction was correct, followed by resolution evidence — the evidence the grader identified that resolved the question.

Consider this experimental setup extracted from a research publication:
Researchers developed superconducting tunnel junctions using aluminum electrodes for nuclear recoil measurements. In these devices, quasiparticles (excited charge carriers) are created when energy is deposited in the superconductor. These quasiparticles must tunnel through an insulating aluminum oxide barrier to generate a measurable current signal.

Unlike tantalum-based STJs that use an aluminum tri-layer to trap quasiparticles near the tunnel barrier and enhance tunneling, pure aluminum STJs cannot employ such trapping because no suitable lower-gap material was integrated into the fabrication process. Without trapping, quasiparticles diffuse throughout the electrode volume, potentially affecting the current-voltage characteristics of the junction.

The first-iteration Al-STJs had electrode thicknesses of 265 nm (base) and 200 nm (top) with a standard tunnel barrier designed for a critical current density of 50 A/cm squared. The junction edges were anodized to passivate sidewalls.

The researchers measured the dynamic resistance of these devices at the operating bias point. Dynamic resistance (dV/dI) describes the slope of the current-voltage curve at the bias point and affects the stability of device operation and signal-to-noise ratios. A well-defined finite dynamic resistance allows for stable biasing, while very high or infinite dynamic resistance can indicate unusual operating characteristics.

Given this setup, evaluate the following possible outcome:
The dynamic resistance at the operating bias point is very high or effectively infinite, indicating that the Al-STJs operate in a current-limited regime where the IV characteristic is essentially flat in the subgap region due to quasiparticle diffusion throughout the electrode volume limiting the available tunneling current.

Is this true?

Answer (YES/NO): YES